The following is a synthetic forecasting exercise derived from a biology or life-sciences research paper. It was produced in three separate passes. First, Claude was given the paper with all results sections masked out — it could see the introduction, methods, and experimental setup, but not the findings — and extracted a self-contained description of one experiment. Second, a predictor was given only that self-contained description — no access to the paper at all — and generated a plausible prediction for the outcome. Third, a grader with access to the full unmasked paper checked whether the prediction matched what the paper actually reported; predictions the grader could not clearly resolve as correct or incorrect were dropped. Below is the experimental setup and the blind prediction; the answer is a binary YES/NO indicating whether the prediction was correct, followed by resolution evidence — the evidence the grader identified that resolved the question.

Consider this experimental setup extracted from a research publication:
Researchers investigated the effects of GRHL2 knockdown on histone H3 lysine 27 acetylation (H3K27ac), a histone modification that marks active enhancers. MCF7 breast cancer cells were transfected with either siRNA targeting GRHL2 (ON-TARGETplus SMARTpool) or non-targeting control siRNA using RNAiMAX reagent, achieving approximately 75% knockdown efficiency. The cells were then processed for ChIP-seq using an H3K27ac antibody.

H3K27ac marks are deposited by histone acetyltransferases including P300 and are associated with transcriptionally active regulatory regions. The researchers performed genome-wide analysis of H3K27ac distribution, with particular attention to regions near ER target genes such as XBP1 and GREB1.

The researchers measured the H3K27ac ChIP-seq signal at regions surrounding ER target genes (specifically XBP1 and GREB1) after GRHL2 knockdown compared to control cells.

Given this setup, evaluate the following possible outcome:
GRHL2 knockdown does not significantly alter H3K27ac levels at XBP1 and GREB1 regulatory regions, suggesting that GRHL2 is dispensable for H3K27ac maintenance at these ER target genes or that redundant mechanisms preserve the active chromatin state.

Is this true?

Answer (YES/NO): NO